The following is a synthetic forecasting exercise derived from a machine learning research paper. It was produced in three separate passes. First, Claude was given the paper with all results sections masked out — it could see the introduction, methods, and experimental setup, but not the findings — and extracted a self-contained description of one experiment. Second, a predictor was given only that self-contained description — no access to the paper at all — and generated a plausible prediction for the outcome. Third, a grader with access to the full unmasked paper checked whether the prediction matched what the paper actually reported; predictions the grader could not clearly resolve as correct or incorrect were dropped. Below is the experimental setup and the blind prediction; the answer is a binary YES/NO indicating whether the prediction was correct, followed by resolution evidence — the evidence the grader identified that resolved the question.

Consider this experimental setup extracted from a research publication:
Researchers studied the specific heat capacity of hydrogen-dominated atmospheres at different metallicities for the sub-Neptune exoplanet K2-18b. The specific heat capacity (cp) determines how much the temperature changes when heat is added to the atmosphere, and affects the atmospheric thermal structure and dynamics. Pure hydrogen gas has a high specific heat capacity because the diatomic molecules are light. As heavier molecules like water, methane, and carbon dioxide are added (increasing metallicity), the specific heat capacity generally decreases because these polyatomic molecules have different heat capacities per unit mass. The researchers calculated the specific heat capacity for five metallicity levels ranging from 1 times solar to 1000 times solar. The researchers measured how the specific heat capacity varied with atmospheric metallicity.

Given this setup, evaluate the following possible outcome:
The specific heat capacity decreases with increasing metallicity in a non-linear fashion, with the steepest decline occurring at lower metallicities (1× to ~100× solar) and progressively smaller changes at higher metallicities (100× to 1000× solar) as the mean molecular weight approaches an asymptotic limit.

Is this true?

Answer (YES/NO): NO